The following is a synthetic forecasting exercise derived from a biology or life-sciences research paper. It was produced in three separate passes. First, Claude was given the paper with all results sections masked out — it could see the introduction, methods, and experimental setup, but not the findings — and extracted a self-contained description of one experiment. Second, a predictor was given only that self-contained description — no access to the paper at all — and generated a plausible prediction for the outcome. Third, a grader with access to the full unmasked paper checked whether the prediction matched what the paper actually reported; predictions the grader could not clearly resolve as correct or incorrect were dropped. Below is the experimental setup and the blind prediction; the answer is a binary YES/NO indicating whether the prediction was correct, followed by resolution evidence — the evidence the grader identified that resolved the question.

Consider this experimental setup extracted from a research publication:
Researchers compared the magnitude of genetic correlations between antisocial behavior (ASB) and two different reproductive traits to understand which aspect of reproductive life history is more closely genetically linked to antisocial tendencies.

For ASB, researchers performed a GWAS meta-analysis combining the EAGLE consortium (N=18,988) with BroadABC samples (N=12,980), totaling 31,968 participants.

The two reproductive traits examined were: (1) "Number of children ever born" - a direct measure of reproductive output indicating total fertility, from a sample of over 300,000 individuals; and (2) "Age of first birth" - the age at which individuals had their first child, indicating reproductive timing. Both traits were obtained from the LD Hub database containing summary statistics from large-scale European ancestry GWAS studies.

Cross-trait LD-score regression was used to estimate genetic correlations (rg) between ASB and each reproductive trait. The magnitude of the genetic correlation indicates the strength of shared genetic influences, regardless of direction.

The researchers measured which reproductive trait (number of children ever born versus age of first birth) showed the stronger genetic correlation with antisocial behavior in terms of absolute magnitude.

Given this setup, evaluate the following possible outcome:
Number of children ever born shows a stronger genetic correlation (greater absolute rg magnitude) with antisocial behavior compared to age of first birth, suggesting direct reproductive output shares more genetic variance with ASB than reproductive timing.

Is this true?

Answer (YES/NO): NO